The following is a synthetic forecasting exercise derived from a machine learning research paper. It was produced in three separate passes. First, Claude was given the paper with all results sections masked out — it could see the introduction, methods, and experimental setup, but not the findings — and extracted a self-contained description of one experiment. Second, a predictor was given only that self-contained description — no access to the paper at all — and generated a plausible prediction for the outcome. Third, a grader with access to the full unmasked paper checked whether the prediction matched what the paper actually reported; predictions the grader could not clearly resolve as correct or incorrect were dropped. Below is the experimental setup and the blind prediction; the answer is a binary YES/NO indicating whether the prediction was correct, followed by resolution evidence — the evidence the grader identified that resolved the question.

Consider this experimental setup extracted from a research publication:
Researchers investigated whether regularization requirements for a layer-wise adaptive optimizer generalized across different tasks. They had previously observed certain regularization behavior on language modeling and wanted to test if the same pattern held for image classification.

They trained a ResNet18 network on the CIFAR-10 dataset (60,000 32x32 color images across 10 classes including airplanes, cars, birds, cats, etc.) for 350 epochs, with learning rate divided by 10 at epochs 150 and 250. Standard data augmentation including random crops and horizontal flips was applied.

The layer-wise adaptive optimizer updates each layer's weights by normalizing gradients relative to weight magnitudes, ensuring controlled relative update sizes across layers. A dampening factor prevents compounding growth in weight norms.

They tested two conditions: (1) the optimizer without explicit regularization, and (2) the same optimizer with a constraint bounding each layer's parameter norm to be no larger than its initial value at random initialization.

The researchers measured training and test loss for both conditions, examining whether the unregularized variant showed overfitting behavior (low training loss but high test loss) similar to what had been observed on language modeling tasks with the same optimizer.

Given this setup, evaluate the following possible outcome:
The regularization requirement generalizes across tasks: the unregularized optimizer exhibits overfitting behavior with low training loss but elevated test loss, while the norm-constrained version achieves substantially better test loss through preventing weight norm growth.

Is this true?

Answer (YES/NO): YES